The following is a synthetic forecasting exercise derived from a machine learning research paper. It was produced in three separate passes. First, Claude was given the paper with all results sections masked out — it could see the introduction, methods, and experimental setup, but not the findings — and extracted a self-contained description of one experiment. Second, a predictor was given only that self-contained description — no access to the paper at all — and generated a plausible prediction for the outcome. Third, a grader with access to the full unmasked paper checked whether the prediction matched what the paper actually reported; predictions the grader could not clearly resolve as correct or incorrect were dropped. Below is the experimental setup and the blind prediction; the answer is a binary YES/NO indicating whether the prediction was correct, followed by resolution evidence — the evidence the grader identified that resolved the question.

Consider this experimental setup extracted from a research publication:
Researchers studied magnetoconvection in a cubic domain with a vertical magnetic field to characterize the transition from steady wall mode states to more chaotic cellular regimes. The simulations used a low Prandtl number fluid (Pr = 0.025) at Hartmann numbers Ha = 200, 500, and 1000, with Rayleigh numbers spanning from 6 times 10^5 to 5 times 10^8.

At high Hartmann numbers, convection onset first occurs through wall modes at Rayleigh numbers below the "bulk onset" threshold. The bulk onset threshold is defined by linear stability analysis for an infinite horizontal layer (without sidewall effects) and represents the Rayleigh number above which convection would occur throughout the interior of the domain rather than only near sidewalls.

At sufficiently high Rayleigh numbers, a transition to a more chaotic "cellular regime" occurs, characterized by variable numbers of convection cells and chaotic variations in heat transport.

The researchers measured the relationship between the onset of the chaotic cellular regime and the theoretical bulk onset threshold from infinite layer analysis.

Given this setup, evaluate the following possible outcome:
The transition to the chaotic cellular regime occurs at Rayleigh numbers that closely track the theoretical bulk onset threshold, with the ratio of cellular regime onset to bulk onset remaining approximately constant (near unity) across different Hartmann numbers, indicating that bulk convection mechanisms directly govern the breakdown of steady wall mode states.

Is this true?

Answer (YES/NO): NO